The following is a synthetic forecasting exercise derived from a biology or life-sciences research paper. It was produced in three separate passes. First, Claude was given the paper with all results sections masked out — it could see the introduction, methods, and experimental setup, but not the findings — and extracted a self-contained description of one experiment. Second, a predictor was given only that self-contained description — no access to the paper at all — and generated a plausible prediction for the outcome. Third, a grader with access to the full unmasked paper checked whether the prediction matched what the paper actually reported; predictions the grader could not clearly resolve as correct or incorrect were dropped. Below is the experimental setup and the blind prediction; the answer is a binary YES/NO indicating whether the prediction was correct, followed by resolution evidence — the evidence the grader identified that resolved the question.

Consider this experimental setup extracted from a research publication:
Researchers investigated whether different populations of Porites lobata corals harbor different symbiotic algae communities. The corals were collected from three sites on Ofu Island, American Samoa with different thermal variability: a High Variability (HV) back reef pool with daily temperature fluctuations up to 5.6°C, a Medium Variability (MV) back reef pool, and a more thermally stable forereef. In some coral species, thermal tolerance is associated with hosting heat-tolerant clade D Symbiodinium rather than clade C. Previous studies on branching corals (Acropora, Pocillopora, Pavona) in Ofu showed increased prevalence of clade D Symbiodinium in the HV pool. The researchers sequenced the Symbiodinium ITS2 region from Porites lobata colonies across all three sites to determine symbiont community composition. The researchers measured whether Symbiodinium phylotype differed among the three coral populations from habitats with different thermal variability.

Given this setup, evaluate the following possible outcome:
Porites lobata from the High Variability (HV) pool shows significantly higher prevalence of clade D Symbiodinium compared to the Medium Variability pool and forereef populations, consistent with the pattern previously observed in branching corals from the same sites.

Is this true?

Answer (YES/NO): NO